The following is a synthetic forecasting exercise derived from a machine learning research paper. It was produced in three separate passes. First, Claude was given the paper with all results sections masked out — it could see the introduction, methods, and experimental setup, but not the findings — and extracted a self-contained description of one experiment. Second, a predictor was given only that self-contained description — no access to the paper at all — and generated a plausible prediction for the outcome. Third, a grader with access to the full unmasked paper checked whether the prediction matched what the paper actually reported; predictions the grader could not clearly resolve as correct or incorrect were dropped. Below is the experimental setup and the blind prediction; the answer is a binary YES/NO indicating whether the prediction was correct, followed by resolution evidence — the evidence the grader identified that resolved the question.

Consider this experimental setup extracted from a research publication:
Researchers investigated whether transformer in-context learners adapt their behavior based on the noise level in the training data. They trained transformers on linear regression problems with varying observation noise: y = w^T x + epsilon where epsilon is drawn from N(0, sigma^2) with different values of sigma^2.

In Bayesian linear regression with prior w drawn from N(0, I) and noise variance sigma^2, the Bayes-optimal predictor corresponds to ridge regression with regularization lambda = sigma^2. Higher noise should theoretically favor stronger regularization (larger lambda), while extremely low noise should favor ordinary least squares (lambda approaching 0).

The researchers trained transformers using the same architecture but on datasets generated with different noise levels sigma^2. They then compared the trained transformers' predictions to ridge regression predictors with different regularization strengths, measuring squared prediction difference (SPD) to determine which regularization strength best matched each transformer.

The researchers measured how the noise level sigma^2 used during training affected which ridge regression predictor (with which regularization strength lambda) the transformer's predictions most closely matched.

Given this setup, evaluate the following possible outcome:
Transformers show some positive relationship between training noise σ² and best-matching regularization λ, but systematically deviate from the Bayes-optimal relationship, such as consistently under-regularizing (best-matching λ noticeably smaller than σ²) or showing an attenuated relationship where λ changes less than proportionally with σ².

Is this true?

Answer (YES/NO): NO